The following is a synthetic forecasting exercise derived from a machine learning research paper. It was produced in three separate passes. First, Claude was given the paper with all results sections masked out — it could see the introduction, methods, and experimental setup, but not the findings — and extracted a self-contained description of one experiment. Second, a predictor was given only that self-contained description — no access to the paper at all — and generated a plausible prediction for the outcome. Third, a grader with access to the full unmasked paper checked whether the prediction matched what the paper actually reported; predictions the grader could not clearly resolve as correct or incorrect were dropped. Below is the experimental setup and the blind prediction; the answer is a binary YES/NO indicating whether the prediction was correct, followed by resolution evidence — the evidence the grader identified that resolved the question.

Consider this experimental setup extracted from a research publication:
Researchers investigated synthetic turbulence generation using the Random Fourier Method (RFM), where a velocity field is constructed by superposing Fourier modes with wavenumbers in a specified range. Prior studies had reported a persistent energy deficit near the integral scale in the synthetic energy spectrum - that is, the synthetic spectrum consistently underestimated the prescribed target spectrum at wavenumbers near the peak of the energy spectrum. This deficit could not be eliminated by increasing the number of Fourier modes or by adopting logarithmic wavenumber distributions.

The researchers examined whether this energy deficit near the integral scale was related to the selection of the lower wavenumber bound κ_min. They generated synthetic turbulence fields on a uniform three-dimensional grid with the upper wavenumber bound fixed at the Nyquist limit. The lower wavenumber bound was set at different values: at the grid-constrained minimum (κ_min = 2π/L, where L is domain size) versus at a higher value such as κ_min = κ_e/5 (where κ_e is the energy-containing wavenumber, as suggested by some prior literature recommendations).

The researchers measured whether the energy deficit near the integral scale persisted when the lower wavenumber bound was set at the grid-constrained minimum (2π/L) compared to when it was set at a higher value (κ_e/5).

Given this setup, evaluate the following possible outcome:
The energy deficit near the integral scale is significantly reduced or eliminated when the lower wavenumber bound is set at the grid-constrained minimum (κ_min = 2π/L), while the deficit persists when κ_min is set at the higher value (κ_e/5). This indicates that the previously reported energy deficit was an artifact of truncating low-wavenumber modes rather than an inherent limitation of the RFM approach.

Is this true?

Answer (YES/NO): YES